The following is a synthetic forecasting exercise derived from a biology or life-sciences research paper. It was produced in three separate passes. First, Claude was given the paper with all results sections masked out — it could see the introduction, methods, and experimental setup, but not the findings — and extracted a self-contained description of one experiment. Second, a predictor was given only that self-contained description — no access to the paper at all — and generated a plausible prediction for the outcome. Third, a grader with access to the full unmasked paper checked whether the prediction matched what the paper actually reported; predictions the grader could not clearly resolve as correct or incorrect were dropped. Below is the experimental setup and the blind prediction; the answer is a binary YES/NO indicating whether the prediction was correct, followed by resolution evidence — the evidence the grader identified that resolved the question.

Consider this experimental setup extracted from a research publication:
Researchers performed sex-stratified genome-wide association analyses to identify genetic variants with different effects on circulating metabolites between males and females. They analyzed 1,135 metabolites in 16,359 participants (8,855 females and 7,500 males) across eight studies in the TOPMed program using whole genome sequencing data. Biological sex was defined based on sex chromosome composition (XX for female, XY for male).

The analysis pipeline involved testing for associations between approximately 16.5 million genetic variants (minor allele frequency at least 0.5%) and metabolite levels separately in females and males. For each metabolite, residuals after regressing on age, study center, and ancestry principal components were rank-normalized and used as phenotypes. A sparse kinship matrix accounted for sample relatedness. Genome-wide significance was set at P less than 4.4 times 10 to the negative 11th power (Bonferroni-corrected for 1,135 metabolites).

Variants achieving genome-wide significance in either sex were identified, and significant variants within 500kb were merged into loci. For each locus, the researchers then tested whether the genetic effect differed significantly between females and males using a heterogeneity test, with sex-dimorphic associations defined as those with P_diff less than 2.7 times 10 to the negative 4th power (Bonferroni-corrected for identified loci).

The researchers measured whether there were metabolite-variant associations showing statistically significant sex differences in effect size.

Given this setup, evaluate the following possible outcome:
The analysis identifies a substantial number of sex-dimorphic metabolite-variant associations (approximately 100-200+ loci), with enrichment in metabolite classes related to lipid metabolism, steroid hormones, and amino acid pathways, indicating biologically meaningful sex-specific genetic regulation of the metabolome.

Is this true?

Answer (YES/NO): NO